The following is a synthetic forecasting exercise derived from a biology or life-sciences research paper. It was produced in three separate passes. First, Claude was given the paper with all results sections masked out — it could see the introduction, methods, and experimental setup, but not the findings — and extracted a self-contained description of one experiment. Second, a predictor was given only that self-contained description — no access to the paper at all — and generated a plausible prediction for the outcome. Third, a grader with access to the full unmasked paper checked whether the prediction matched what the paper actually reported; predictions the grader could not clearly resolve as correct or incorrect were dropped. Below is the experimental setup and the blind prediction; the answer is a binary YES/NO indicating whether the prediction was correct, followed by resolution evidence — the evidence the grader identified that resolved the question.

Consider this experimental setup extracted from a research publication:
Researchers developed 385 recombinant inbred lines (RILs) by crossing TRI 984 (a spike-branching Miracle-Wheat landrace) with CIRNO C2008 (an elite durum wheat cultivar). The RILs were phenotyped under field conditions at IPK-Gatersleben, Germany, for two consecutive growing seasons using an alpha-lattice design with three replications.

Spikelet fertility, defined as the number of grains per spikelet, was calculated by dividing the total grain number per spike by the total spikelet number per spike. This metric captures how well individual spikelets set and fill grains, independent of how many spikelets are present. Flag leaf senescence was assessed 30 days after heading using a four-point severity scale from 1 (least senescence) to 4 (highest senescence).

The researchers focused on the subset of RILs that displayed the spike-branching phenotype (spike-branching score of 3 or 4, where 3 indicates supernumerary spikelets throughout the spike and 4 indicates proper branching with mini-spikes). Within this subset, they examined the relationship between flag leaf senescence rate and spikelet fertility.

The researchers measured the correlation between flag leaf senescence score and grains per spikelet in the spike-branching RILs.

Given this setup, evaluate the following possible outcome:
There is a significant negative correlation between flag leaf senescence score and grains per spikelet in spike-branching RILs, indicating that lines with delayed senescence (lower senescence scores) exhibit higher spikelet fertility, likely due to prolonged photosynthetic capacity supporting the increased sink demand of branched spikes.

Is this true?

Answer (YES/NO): YES